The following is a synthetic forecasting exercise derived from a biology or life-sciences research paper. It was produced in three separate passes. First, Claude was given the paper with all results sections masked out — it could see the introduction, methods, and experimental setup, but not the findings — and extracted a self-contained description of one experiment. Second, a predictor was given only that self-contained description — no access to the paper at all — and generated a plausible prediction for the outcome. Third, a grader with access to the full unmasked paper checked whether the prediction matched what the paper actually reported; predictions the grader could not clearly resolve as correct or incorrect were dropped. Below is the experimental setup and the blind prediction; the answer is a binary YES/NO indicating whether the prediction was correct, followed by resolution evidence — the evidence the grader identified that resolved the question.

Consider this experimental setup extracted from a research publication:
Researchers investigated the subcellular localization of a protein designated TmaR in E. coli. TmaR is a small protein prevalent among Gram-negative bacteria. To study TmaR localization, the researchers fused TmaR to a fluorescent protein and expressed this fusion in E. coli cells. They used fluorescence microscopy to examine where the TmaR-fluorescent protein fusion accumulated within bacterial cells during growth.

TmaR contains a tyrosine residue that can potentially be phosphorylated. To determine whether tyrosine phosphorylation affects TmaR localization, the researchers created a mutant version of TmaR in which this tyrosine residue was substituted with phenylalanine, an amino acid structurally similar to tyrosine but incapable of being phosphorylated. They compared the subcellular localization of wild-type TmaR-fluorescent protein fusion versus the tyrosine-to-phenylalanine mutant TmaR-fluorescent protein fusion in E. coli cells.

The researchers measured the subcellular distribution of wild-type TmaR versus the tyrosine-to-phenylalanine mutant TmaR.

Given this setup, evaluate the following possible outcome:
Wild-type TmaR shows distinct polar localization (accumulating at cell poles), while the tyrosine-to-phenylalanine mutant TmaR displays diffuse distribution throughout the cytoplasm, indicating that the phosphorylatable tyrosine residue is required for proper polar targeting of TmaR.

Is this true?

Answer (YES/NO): YES